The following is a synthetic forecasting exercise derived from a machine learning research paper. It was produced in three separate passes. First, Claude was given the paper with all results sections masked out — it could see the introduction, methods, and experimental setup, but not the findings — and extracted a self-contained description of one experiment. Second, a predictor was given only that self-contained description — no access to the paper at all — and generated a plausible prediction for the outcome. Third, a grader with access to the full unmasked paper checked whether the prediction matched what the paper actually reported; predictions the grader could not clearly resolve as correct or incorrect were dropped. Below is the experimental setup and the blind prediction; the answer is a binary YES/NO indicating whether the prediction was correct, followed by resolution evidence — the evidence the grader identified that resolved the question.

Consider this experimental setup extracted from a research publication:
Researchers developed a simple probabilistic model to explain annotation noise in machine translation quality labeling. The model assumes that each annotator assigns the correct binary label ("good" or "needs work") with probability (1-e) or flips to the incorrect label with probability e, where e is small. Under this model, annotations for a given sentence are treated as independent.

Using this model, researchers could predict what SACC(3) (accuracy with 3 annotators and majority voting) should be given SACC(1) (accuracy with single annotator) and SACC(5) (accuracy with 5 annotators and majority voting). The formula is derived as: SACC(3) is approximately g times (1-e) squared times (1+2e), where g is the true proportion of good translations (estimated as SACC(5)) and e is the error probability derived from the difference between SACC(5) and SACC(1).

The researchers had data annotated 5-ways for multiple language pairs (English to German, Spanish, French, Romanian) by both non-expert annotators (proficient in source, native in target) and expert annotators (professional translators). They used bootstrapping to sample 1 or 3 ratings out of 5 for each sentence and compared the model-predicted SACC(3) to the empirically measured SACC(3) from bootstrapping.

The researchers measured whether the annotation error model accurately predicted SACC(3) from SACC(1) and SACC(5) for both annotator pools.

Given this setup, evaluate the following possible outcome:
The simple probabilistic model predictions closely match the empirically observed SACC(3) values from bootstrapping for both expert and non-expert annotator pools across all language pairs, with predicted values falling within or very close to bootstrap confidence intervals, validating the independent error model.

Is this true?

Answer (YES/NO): NO